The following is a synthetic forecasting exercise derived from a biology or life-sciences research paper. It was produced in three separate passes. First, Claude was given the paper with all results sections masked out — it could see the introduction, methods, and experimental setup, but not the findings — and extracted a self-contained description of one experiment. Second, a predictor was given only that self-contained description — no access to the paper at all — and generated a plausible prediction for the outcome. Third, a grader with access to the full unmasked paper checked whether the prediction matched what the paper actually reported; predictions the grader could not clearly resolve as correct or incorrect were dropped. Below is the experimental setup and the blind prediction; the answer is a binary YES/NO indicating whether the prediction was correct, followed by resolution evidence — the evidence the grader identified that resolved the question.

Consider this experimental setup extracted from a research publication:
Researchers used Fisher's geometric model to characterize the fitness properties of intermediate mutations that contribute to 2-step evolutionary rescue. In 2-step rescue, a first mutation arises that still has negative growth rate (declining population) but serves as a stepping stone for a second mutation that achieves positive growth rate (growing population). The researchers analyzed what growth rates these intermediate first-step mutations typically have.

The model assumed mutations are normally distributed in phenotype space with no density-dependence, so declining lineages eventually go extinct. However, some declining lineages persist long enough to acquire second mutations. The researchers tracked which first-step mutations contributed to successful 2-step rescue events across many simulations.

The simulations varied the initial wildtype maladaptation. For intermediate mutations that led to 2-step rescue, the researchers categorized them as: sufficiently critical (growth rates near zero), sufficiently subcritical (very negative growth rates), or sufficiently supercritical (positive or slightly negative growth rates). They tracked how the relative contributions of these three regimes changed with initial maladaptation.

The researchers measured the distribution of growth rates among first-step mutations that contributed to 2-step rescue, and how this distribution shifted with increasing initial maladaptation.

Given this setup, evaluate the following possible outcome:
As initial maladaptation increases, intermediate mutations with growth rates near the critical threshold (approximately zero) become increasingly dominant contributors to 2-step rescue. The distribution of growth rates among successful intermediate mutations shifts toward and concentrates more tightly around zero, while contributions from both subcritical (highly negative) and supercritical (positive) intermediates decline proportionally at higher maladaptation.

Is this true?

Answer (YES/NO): NO